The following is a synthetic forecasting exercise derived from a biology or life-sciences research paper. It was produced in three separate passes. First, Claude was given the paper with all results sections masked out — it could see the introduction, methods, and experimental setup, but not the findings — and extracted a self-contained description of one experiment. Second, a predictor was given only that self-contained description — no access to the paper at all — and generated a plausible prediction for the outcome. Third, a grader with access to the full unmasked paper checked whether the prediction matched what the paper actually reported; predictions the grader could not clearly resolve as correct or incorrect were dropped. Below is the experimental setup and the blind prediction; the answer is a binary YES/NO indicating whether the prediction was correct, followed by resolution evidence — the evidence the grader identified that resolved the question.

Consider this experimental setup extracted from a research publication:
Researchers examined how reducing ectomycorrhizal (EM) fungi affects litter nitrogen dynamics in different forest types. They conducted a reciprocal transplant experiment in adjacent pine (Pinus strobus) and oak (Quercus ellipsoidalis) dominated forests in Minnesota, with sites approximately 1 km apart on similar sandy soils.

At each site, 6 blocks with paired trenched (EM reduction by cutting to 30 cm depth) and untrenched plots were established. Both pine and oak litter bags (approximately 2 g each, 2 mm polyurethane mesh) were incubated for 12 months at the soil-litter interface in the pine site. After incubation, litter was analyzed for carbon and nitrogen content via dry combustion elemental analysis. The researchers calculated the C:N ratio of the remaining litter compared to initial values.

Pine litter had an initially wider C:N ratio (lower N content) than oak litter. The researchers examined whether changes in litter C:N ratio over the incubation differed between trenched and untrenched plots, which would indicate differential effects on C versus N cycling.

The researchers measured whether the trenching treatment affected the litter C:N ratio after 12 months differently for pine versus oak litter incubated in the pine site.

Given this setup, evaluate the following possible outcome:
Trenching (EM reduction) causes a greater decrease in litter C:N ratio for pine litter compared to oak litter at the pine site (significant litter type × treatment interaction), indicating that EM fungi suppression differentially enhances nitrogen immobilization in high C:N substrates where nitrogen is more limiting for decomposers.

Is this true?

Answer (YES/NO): YES